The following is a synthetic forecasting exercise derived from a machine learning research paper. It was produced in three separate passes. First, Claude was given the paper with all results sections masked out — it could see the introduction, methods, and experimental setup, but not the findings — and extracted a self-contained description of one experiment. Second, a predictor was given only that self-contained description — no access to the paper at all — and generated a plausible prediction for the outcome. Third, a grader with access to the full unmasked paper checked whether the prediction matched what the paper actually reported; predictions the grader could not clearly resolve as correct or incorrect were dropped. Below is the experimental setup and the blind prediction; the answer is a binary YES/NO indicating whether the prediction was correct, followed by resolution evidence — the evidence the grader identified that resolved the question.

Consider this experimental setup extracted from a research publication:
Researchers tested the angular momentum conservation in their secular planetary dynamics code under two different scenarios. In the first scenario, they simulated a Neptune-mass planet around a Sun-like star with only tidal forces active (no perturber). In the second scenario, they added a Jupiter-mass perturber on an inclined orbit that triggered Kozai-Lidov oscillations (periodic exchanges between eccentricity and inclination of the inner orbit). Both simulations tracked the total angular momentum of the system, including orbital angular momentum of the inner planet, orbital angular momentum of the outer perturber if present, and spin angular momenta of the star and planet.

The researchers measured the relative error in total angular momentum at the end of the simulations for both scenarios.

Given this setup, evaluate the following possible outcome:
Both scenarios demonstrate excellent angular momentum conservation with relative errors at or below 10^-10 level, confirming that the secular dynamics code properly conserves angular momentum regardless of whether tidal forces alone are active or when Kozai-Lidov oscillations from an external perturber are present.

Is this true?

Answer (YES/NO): NO